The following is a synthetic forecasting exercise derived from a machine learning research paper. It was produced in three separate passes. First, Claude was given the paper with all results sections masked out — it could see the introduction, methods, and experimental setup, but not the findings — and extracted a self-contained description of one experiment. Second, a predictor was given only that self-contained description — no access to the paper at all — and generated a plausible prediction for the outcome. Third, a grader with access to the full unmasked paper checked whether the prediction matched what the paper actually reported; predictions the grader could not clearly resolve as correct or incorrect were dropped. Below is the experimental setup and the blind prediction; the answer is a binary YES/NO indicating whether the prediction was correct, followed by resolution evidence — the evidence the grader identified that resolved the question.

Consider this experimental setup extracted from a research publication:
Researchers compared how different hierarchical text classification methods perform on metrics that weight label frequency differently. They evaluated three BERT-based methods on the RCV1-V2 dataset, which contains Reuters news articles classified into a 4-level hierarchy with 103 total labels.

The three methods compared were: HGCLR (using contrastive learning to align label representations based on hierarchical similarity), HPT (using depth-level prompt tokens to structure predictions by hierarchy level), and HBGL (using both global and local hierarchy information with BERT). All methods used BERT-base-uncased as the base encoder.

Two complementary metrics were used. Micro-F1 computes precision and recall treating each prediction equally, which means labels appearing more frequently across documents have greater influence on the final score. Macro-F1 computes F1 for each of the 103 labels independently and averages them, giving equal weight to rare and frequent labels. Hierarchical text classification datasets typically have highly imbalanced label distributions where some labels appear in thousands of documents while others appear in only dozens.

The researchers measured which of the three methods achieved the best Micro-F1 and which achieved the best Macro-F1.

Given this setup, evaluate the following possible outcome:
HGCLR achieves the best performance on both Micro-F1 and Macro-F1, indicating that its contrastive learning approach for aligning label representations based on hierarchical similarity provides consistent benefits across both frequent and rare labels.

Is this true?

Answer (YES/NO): NO